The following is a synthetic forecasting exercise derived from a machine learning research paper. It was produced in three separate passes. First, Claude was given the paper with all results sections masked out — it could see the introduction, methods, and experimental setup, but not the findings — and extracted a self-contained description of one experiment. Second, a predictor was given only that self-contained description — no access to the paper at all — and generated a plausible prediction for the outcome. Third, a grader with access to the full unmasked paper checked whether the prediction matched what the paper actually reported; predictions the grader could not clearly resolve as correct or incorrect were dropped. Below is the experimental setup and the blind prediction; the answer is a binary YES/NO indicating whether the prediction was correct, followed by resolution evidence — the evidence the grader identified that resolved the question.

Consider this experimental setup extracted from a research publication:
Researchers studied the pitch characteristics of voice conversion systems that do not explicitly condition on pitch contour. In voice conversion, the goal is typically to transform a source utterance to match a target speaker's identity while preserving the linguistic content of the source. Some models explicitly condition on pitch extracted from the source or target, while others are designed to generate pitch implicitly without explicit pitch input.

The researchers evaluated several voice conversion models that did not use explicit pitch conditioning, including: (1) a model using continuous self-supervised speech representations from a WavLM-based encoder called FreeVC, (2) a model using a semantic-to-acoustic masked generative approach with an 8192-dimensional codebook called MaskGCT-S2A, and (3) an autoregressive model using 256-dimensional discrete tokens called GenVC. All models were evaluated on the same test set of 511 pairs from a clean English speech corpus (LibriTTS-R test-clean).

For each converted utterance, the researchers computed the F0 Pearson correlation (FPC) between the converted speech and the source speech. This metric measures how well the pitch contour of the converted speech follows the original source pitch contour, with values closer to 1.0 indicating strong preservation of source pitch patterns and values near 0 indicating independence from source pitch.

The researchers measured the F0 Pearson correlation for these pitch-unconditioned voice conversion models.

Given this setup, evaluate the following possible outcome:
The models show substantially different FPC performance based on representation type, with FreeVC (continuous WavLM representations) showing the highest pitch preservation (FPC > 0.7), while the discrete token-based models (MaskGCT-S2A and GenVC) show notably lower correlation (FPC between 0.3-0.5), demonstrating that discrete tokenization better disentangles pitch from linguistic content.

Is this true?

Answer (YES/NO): NO